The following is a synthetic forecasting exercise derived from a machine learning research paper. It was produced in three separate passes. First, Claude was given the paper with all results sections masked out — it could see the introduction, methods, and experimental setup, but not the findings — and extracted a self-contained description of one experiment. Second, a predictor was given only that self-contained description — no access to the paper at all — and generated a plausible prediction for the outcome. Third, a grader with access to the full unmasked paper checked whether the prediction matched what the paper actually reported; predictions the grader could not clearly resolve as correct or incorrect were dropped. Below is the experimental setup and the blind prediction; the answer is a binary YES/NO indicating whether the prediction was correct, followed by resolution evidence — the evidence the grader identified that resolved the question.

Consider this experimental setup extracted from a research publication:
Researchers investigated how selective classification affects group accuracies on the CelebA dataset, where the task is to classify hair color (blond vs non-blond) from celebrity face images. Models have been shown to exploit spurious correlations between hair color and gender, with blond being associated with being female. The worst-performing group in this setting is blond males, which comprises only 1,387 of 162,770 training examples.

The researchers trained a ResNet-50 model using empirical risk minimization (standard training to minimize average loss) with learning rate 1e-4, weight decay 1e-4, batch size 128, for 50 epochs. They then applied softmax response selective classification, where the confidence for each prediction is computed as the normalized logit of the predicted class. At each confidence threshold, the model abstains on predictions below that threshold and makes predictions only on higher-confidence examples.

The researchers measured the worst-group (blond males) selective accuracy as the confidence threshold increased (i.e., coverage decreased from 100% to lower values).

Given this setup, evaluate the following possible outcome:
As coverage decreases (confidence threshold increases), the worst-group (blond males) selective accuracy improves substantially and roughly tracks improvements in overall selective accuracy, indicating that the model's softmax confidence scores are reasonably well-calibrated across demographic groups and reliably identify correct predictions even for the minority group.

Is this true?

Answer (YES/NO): NO